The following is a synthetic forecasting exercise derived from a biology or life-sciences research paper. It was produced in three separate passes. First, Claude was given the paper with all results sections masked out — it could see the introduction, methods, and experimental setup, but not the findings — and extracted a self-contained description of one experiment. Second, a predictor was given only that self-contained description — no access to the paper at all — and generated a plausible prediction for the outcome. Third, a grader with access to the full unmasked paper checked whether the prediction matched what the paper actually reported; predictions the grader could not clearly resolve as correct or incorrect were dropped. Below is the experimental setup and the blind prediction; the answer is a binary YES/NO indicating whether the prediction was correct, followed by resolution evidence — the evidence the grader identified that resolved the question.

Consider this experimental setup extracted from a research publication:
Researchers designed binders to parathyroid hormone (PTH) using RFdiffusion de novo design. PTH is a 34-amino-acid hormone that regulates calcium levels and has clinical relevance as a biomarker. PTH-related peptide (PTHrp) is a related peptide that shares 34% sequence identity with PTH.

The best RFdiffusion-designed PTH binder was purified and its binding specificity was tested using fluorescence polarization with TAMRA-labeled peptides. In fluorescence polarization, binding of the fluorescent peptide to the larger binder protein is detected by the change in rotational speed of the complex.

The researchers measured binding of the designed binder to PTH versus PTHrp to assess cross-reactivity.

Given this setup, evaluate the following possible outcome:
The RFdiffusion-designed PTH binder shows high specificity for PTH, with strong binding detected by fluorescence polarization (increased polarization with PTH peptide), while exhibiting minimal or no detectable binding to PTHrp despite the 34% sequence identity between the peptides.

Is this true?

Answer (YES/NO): YES